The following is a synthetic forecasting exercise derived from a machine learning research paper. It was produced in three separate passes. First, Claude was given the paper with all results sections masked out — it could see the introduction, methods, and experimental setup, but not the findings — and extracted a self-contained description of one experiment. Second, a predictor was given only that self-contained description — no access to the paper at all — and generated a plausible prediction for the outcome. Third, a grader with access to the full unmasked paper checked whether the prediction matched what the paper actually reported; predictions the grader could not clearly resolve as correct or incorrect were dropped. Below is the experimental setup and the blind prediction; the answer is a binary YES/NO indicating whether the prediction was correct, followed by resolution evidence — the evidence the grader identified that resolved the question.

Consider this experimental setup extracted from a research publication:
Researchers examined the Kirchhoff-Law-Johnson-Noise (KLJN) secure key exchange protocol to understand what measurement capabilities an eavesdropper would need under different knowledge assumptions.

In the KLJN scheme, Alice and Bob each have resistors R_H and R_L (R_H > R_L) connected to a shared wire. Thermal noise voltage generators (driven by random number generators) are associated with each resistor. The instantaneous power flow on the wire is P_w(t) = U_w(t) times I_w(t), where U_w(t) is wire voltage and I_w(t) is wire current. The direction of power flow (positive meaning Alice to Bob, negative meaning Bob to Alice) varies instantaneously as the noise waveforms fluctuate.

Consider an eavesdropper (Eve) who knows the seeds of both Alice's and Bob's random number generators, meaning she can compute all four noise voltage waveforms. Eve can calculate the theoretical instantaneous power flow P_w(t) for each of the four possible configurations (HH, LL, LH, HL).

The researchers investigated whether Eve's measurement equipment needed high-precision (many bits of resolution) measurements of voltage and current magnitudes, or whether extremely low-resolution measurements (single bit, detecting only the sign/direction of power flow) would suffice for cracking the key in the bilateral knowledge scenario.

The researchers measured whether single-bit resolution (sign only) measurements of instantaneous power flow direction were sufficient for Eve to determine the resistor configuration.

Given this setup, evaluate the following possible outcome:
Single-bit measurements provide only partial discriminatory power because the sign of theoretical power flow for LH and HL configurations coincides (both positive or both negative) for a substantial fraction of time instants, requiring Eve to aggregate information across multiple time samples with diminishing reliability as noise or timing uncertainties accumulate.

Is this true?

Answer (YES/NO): NO